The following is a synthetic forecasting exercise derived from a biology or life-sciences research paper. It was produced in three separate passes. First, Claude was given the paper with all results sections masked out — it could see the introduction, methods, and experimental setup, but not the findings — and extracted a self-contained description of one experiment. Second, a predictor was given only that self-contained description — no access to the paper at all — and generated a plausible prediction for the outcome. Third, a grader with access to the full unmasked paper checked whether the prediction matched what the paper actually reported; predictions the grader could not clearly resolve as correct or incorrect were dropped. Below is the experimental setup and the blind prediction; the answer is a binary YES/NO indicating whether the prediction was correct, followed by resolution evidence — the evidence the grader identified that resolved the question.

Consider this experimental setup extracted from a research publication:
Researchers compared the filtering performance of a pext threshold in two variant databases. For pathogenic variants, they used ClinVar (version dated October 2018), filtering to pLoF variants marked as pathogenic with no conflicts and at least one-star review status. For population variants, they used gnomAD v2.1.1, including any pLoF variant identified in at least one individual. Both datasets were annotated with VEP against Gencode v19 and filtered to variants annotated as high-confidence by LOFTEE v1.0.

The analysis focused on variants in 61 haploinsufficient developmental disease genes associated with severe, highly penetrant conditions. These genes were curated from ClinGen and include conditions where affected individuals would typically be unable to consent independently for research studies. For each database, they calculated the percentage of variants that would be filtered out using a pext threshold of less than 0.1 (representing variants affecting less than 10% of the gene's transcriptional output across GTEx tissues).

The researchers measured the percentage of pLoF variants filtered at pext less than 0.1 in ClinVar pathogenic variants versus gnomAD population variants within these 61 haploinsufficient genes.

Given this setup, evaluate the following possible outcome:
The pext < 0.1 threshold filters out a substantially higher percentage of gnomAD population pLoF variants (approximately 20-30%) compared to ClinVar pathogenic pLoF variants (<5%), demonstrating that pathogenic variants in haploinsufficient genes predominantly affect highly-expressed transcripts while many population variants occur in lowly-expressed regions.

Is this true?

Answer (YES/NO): YES